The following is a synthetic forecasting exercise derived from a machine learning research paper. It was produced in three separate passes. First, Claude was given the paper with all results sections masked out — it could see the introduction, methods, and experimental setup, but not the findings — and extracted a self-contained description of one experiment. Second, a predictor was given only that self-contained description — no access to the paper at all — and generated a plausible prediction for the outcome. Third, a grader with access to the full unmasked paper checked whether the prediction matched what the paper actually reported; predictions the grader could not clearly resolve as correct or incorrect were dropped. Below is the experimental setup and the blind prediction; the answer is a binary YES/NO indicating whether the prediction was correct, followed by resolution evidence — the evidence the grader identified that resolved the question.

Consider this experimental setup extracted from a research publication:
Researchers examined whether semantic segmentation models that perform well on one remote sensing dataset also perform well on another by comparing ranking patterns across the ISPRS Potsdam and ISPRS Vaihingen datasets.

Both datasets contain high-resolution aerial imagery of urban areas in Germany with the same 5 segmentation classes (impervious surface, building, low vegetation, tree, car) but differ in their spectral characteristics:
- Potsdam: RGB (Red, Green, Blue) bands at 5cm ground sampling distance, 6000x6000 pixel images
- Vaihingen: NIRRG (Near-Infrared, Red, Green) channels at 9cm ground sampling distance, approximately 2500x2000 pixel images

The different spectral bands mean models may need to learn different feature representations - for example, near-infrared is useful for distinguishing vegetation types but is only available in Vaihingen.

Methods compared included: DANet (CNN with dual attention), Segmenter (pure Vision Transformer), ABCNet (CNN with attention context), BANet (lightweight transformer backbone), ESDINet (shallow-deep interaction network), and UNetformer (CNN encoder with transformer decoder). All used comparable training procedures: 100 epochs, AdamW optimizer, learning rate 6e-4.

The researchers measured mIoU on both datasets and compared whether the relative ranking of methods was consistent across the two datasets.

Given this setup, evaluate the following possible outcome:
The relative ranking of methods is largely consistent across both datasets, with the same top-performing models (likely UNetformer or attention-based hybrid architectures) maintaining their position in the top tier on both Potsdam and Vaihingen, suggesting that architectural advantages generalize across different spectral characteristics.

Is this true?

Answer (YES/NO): YES